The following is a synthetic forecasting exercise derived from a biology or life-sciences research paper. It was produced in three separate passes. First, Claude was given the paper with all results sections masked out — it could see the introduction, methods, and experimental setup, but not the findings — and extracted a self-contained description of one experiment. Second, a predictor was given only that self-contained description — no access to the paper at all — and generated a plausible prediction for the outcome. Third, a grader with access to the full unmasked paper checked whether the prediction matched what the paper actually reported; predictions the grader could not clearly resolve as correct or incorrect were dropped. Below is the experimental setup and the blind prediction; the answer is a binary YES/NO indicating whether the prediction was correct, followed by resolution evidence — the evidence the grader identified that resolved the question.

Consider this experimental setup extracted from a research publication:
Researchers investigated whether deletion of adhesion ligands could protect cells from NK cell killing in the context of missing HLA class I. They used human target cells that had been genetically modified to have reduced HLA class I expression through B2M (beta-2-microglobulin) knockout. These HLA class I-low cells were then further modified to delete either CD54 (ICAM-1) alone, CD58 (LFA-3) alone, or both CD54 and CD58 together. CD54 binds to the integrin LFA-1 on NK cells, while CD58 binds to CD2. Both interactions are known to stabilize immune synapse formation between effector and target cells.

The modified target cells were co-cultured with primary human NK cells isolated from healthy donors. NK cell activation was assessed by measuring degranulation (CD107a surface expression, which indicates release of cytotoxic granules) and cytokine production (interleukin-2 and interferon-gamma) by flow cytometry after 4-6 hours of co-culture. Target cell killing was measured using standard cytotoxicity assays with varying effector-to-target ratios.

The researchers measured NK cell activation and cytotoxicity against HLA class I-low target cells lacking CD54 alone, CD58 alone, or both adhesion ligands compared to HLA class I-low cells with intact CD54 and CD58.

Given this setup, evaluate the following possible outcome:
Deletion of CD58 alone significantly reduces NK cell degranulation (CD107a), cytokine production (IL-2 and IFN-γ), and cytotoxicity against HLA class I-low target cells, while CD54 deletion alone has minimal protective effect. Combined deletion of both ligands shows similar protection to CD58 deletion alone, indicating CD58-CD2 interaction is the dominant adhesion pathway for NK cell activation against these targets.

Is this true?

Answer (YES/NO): NO